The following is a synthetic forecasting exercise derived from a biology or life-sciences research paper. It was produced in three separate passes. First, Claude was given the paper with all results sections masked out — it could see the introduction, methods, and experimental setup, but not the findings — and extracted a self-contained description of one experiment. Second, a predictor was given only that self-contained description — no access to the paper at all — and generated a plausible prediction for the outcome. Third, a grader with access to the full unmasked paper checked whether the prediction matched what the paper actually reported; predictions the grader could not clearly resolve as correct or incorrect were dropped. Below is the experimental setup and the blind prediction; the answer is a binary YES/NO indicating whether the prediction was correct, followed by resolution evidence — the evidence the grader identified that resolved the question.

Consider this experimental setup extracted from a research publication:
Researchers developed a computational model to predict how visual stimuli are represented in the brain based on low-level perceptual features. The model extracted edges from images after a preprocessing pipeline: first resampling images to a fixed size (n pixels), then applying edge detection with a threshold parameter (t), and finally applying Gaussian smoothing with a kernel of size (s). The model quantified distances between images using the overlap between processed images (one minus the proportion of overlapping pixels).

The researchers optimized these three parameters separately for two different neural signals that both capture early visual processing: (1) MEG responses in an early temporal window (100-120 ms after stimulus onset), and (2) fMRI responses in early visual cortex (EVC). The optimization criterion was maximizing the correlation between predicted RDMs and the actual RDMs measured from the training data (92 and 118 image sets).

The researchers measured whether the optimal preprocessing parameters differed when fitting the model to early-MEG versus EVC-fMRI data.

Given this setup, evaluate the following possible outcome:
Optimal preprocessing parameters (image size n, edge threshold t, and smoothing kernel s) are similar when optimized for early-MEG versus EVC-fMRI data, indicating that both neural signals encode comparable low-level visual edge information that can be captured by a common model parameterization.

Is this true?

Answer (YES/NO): NO